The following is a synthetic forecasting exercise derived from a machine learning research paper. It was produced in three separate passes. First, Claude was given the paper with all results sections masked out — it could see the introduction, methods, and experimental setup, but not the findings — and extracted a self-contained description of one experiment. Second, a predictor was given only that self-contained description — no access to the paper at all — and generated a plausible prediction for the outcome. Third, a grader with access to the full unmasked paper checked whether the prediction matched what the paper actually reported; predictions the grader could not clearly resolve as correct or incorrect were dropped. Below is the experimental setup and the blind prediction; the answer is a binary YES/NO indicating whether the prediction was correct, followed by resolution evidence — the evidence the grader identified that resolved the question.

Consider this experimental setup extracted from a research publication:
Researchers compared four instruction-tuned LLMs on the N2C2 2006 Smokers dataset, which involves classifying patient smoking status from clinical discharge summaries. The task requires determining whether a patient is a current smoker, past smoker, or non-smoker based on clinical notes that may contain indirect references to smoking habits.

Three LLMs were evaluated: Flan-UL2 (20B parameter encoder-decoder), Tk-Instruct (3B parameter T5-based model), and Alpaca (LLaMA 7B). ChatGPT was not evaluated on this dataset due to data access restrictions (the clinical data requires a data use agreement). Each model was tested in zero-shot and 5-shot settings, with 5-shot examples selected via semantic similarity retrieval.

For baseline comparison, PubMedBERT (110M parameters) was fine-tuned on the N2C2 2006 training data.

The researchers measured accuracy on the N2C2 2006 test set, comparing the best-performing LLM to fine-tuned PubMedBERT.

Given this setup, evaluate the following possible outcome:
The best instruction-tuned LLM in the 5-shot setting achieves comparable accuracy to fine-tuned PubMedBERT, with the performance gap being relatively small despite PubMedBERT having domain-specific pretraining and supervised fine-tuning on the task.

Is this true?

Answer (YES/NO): NO